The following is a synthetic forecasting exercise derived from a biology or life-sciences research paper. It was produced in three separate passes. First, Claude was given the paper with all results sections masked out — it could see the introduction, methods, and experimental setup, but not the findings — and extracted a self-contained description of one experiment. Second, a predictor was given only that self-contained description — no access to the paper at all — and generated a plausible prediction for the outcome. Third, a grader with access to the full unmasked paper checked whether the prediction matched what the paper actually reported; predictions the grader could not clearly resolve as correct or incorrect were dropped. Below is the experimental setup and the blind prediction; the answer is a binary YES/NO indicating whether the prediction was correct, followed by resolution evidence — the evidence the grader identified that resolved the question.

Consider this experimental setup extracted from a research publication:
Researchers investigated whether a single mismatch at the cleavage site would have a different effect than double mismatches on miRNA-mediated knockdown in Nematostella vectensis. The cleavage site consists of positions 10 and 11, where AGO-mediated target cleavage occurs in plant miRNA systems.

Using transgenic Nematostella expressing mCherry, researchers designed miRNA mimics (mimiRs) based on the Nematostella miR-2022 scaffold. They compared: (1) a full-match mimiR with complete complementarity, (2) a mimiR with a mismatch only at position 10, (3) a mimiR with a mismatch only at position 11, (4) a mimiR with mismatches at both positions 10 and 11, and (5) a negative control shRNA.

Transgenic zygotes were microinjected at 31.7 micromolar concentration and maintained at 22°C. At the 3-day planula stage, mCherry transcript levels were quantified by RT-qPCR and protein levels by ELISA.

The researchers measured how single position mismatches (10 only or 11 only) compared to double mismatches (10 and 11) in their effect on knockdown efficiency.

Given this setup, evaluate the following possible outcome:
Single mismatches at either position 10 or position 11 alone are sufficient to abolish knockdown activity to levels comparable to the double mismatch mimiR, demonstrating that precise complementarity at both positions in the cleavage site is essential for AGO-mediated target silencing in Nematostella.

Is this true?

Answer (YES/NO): NO